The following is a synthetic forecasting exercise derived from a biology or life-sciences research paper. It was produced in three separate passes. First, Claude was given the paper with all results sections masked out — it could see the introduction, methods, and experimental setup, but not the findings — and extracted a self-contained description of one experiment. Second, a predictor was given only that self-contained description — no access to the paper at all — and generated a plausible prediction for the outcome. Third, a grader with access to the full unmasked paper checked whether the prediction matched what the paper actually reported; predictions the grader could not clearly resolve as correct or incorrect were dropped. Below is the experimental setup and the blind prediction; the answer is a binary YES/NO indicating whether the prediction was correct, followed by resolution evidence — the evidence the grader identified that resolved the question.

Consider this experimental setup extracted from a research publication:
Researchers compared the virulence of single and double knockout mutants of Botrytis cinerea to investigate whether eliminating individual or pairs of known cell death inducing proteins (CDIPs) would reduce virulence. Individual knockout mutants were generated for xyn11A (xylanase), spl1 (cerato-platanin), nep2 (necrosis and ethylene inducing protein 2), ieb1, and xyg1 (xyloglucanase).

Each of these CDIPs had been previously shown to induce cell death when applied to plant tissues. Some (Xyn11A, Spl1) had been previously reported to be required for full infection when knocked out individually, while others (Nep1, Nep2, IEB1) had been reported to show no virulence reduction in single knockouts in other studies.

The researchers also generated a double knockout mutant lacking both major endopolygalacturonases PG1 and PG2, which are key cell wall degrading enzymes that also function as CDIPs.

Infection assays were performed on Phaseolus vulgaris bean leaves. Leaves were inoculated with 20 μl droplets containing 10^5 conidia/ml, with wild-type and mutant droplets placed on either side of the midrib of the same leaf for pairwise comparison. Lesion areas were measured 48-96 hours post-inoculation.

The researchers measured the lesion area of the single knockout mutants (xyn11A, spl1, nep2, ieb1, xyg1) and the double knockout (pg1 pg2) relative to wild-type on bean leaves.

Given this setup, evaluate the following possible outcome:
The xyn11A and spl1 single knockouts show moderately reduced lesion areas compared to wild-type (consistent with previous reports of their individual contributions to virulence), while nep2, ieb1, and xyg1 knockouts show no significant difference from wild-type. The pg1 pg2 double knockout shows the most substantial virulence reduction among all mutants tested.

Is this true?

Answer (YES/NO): NO